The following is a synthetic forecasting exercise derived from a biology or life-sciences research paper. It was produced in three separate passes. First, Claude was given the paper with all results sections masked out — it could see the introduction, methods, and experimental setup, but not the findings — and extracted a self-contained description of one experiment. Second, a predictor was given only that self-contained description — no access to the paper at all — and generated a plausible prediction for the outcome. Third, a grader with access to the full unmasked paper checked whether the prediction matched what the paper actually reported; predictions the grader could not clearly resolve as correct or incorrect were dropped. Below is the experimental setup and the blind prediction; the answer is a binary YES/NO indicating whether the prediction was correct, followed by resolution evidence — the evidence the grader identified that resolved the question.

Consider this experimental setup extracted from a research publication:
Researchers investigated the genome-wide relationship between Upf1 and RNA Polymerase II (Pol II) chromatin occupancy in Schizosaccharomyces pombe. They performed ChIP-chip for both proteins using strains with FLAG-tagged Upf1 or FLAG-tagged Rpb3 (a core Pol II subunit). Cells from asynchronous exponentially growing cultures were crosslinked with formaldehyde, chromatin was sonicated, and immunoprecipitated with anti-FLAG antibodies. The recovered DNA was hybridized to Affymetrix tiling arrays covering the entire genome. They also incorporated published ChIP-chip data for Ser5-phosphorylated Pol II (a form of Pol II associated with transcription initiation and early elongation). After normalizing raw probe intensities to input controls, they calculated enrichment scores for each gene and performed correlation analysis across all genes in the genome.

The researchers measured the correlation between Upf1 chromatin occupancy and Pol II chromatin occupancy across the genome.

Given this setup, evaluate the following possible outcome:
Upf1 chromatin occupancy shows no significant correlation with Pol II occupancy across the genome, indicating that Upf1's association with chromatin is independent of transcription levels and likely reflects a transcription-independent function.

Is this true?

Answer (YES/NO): NO